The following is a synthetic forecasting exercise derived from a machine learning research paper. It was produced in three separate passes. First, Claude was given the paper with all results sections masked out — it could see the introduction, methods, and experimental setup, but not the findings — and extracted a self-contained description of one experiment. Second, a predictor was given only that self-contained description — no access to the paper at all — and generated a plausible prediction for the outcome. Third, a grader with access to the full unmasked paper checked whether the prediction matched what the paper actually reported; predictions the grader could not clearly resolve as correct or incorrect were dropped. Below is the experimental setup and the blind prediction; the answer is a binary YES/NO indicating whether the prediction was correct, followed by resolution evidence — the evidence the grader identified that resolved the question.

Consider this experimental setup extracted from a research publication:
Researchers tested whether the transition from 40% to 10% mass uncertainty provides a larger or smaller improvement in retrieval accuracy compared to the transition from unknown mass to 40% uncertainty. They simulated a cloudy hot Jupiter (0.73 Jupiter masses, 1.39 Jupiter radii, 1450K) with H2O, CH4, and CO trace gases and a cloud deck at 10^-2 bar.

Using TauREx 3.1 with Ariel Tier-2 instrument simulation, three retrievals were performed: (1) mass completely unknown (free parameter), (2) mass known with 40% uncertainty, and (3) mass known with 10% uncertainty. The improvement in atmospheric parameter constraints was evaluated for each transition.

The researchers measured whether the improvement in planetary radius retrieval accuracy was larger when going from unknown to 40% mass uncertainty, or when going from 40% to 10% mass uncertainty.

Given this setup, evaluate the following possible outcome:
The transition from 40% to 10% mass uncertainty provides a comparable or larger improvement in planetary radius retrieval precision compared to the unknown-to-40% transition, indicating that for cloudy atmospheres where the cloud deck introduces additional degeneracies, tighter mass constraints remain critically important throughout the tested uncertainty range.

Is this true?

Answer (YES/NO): NO